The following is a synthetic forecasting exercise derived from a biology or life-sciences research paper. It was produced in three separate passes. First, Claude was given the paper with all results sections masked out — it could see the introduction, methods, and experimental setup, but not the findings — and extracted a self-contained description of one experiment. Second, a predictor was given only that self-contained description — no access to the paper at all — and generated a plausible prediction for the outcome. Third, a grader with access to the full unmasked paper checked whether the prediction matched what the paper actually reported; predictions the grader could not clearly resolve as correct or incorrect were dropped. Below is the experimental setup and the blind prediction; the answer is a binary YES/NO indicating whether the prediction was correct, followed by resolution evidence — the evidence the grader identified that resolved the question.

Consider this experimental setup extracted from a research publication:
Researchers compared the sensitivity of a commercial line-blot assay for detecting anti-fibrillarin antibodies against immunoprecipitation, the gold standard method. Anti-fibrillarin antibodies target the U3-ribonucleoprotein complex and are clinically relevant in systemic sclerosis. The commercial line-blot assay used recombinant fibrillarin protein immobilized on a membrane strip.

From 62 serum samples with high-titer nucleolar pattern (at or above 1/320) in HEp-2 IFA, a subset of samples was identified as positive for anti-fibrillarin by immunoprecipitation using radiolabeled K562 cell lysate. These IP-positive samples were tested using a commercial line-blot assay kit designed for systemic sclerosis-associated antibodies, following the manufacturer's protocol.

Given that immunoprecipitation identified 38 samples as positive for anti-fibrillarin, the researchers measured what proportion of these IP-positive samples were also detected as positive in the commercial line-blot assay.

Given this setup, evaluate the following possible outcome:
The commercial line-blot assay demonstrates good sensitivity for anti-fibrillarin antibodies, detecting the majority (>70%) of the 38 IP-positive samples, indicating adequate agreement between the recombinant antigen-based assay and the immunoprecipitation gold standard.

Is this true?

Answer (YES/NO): NO